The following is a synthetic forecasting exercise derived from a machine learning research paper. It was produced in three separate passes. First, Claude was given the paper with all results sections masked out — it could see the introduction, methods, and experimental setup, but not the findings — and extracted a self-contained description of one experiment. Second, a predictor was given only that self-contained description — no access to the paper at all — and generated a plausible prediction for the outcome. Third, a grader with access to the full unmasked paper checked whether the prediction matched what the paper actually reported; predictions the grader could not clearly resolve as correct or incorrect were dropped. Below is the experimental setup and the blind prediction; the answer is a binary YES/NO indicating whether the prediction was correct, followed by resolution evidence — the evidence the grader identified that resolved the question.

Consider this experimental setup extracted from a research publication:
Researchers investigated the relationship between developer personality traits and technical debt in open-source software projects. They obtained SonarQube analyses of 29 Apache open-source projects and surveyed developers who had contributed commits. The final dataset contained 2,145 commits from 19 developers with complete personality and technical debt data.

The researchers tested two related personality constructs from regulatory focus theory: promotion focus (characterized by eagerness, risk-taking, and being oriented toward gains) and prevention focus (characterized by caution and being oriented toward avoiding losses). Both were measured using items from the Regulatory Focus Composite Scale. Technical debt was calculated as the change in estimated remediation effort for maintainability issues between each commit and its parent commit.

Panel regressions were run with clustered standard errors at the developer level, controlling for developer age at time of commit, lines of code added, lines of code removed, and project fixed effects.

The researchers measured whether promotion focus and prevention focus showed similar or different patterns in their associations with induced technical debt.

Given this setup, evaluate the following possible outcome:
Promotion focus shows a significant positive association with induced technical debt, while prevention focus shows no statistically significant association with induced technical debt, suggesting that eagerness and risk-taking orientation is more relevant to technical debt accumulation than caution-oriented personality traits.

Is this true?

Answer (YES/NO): NO